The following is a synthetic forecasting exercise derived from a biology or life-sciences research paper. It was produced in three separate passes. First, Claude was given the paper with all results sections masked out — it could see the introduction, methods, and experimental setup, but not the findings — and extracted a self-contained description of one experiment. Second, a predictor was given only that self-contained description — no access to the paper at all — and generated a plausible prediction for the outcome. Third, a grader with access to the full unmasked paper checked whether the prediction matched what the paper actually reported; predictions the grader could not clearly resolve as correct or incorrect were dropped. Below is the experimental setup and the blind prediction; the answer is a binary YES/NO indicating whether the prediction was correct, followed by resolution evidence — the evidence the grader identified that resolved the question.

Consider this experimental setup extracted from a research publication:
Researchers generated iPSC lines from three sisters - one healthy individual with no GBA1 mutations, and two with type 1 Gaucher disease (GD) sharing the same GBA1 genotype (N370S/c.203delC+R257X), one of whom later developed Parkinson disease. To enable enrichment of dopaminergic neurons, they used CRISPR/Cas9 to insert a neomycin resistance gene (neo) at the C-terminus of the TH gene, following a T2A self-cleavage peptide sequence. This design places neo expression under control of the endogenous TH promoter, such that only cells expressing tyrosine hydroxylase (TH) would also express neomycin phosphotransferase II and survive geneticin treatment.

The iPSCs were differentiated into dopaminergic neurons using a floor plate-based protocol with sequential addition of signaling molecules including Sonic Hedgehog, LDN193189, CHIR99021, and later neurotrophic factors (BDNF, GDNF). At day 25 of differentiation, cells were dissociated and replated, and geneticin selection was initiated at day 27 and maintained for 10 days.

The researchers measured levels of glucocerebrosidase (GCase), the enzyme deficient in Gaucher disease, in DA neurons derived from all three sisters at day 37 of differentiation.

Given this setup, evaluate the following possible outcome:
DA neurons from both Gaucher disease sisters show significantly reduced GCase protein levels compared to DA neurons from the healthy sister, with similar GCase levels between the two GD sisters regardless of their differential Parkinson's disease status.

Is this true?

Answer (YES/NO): YES